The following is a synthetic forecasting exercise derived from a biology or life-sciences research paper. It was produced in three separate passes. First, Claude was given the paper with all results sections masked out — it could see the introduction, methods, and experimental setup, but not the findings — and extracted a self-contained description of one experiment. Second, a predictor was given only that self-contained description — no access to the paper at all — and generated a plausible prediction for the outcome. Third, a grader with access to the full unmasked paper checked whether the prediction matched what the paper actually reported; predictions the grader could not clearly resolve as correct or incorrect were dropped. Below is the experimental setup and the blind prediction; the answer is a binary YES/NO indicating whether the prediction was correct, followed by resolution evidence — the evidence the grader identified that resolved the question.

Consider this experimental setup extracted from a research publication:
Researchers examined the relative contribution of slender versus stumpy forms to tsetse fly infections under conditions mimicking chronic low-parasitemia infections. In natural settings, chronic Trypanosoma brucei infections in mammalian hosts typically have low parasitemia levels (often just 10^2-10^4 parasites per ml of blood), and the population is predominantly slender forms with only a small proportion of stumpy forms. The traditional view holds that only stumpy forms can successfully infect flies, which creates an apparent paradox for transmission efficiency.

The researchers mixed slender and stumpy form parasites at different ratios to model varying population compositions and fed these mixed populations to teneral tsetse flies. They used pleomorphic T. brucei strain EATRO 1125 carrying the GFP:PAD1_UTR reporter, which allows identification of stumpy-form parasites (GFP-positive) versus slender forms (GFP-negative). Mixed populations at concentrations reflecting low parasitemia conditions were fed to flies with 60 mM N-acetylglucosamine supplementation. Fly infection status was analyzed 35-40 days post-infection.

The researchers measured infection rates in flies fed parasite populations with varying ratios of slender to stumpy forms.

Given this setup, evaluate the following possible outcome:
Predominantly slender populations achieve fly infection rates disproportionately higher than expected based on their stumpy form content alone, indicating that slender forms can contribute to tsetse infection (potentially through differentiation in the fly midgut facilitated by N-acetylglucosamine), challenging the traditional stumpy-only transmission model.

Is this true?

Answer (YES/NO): YES